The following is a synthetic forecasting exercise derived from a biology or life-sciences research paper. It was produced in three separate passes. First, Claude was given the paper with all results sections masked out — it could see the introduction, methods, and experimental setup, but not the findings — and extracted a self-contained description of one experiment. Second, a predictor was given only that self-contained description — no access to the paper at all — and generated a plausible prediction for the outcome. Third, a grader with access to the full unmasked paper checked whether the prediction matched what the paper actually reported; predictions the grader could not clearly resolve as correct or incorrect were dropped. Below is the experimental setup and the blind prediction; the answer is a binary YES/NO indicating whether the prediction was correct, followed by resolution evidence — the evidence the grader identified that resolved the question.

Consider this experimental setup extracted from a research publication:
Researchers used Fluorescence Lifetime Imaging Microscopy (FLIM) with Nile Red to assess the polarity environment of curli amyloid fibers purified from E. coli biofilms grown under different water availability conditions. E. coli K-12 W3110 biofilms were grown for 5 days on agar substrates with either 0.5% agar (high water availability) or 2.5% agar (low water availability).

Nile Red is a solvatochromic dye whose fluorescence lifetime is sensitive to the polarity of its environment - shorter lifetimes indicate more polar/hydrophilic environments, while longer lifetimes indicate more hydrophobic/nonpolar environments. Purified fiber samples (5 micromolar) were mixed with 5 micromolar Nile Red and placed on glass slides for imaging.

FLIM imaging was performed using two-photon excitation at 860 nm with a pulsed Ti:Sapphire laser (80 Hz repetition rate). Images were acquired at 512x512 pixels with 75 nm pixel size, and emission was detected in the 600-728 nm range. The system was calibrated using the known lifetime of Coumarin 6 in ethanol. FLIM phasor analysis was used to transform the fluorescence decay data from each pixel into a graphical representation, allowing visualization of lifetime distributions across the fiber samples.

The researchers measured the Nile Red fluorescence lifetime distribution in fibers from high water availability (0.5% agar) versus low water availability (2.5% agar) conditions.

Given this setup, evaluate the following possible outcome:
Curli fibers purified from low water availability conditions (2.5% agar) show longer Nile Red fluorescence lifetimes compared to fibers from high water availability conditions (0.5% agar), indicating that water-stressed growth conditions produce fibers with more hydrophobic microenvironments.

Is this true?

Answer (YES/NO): YES